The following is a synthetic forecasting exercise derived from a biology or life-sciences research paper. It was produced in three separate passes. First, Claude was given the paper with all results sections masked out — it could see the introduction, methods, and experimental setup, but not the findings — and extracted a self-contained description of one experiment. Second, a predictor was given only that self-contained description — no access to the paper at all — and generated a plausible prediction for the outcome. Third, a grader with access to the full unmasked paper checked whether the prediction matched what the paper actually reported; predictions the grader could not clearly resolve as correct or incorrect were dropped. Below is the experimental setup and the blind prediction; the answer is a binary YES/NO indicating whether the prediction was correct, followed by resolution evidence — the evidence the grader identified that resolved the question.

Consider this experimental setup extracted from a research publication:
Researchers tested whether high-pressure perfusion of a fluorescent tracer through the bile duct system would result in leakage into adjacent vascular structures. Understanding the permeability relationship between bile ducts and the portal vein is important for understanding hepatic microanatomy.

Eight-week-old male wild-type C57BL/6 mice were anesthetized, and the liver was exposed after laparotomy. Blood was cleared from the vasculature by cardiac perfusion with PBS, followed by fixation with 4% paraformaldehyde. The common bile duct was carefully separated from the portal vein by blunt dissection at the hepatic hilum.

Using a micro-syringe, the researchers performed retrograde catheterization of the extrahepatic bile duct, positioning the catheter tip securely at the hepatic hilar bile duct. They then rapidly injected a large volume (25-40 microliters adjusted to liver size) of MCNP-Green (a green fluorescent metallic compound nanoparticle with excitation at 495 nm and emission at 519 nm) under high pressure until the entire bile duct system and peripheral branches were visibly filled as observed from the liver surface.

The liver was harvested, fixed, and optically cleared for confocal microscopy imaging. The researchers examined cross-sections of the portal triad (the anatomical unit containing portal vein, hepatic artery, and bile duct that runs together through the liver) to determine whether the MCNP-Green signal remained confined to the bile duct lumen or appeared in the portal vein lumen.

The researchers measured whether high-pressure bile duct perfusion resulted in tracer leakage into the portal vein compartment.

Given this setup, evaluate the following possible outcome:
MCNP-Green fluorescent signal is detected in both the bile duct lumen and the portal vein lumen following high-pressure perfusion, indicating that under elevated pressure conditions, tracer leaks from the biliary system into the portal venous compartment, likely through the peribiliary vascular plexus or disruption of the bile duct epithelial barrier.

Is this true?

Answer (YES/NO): NO